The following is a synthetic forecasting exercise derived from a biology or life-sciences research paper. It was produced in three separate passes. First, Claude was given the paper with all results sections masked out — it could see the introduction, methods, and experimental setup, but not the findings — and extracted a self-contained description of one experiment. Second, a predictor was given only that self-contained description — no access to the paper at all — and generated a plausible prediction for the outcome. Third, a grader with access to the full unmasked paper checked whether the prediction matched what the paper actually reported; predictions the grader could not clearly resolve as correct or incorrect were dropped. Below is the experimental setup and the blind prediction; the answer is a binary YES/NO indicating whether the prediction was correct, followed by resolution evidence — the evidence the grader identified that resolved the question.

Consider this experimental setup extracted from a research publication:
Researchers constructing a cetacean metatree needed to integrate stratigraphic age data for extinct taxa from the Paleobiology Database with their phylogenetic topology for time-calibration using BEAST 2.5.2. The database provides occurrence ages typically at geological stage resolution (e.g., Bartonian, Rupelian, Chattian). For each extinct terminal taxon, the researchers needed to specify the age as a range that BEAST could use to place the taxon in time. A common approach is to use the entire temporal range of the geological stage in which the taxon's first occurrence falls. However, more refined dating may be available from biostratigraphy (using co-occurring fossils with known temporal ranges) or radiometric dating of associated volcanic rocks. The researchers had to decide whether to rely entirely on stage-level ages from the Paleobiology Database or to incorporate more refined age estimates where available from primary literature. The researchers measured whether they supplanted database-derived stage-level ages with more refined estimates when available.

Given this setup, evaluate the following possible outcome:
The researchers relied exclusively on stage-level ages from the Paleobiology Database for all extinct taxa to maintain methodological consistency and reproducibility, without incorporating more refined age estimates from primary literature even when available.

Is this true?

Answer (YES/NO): NO